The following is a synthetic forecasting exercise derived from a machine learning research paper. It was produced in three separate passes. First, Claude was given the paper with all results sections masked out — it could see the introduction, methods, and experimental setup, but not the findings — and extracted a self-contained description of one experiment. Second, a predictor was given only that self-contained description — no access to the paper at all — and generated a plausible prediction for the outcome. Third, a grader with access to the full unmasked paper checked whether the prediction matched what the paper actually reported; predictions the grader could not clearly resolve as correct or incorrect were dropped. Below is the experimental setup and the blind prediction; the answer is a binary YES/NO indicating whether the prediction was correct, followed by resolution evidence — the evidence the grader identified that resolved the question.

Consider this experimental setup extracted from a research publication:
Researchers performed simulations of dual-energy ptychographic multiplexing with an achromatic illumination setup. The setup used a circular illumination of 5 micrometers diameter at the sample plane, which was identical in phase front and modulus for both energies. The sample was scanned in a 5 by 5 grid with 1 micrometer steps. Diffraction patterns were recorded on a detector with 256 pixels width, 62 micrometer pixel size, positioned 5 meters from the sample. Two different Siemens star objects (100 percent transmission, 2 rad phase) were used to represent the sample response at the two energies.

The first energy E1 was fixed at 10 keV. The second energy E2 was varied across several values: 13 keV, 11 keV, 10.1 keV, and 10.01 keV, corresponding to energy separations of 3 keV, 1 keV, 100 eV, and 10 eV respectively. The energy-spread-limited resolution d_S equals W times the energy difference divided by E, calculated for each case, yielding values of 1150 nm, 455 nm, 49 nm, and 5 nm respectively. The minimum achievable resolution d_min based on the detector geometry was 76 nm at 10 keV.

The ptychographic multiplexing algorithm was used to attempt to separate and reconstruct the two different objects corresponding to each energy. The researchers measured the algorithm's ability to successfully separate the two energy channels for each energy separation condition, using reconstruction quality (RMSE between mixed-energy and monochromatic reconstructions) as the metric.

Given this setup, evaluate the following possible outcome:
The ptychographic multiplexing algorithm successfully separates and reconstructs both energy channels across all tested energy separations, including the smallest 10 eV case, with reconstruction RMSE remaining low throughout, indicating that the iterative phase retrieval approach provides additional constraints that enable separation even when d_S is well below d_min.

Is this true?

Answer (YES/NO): NO